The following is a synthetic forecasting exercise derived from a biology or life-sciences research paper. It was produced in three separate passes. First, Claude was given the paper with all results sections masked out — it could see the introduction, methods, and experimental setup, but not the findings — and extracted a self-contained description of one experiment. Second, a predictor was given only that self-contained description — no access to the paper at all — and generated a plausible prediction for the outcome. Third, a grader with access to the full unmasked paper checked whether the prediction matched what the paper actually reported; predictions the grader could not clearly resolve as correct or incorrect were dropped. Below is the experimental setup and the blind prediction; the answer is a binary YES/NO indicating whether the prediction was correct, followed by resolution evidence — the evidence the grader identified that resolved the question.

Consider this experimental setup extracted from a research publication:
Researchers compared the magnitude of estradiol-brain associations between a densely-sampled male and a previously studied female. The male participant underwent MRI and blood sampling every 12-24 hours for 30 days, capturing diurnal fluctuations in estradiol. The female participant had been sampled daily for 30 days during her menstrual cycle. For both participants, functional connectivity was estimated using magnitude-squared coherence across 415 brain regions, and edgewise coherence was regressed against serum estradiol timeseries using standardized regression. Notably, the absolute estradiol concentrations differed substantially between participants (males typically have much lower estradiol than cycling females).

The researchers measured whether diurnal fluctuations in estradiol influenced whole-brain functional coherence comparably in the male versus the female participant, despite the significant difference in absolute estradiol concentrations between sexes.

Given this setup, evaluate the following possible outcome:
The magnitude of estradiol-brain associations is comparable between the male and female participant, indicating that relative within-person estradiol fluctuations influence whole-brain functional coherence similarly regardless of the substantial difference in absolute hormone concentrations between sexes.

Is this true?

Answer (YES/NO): YES